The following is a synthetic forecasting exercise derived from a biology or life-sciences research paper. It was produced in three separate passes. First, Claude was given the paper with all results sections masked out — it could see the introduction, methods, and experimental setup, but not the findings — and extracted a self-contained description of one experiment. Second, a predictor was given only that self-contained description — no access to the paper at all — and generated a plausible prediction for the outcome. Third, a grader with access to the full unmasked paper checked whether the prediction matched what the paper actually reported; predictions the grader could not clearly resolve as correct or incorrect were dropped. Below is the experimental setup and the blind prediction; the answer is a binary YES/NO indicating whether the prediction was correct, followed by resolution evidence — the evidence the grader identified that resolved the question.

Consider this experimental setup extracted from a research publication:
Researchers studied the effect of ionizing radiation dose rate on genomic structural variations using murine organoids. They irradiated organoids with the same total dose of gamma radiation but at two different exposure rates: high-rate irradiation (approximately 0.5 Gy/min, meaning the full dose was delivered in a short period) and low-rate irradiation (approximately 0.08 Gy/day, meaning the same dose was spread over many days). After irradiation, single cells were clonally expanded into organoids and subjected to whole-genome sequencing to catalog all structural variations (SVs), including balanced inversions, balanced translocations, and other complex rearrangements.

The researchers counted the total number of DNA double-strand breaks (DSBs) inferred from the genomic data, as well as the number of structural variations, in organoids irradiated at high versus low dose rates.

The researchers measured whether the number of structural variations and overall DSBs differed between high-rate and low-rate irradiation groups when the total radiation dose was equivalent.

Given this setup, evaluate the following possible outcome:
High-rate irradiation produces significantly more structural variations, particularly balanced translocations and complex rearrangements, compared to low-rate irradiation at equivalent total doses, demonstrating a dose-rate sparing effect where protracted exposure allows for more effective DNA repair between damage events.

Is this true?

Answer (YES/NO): YES